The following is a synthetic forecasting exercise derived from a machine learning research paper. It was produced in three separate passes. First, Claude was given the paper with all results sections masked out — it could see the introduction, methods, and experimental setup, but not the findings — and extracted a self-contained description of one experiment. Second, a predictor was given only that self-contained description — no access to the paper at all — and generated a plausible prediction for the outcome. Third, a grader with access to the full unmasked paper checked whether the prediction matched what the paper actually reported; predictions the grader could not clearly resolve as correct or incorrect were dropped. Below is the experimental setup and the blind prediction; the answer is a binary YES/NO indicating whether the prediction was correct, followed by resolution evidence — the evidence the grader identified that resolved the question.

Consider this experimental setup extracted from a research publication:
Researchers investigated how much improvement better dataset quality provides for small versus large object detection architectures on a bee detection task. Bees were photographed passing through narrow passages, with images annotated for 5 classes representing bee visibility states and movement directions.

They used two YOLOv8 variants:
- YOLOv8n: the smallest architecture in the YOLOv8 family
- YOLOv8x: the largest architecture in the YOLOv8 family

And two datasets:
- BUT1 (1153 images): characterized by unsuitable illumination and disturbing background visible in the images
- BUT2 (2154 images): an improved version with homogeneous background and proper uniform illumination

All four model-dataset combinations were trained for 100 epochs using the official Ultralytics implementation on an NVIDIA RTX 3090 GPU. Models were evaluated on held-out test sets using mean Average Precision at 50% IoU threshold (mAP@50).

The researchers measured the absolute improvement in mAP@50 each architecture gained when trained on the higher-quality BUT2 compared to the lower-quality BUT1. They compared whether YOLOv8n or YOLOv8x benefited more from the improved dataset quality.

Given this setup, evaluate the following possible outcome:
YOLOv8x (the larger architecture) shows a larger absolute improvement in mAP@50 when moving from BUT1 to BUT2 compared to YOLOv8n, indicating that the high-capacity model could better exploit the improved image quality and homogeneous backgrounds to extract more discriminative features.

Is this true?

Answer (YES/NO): NO